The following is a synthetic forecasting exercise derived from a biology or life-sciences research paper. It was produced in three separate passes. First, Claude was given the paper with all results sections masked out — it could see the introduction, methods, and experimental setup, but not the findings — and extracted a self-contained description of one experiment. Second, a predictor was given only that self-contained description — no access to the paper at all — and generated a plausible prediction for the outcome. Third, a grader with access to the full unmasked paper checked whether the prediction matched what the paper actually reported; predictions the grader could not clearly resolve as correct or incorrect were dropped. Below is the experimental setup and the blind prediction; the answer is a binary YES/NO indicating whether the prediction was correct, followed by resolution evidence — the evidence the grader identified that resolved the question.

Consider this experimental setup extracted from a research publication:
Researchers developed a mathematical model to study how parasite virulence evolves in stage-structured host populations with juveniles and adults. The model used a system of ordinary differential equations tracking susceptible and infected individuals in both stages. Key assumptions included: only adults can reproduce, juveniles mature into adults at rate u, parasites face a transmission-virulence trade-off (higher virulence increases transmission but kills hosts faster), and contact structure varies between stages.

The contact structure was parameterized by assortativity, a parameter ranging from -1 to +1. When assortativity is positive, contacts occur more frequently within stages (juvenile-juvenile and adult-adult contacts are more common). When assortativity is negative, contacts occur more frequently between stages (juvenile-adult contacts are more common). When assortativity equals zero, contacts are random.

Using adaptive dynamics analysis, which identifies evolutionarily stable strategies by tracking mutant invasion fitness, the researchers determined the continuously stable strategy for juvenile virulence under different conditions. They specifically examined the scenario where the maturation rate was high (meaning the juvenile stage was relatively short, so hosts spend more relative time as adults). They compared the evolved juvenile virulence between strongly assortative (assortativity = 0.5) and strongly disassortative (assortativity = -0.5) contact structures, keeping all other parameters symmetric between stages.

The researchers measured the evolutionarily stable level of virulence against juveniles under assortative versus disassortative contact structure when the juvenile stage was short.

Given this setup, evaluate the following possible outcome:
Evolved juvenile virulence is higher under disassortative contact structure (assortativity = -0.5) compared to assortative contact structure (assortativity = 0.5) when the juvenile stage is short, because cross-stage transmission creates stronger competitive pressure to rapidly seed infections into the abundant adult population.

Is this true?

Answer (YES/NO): YES